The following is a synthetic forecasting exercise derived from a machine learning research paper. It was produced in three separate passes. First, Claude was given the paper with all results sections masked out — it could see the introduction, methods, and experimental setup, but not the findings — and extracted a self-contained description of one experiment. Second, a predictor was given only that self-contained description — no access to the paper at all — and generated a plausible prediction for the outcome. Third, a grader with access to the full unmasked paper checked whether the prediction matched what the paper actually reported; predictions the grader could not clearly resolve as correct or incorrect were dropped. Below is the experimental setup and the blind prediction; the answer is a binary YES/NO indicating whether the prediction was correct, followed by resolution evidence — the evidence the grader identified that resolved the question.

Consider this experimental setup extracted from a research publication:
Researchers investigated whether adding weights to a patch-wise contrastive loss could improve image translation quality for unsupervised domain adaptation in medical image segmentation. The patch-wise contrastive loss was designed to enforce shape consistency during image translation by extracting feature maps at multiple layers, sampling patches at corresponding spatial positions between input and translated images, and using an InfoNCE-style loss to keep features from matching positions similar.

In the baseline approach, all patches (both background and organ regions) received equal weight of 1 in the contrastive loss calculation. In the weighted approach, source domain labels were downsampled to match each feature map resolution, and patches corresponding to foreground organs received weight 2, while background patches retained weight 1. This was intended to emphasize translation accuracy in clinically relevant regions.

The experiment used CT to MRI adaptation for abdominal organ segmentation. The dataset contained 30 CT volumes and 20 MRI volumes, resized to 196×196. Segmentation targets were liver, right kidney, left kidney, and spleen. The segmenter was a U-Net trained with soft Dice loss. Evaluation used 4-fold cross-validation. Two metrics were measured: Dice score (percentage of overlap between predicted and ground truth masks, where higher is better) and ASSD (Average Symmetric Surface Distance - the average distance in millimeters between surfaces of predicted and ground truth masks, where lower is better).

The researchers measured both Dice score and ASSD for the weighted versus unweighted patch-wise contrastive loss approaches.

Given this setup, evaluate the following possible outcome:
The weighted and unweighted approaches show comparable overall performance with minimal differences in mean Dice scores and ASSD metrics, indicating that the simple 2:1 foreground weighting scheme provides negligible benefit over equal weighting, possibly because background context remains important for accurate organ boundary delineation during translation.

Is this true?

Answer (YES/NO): NO